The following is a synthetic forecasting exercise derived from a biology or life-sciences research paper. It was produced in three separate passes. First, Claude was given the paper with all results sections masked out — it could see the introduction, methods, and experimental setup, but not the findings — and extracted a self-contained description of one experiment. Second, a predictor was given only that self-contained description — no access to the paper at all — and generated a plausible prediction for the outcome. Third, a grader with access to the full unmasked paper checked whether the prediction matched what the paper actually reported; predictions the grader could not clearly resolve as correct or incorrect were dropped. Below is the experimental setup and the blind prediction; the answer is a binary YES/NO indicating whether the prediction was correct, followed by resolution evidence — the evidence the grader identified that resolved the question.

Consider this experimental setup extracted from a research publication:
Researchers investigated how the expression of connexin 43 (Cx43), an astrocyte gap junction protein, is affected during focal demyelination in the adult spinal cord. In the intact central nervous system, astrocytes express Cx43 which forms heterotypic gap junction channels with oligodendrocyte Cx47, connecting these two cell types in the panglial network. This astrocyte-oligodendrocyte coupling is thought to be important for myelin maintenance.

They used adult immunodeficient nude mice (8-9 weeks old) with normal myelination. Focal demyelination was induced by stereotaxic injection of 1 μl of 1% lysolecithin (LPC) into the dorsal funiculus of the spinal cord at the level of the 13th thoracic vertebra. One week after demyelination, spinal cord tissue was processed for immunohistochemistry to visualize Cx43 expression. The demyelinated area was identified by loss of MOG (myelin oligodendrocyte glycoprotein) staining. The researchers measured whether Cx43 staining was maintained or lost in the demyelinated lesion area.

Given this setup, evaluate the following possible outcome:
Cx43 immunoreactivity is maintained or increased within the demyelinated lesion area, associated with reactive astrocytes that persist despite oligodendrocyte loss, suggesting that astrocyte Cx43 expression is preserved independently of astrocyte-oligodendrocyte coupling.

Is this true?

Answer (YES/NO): NO